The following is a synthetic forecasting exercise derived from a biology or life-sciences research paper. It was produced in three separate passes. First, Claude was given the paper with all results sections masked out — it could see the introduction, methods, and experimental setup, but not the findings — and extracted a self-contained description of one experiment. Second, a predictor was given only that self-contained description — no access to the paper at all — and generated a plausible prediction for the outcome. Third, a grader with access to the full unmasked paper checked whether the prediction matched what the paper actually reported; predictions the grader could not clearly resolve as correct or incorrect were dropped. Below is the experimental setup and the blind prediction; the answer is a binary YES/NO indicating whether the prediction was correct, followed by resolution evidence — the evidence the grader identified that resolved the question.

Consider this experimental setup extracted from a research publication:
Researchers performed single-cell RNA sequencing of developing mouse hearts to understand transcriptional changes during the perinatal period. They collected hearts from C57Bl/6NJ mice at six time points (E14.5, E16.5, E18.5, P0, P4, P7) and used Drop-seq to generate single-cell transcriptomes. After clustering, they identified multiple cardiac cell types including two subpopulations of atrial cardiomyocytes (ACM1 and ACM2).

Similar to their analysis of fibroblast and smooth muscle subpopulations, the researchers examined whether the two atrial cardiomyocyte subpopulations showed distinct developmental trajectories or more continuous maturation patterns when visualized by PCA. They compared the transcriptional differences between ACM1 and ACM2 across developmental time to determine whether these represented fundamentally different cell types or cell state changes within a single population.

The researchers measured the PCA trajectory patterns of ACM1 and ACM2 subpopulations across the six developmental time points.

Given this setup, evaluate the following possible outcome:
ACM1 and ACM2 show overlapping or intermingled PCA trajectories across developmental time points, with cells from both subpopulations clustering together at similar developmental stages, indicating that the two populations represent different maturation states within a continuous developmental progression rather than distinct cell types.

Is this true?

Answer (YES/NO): YES